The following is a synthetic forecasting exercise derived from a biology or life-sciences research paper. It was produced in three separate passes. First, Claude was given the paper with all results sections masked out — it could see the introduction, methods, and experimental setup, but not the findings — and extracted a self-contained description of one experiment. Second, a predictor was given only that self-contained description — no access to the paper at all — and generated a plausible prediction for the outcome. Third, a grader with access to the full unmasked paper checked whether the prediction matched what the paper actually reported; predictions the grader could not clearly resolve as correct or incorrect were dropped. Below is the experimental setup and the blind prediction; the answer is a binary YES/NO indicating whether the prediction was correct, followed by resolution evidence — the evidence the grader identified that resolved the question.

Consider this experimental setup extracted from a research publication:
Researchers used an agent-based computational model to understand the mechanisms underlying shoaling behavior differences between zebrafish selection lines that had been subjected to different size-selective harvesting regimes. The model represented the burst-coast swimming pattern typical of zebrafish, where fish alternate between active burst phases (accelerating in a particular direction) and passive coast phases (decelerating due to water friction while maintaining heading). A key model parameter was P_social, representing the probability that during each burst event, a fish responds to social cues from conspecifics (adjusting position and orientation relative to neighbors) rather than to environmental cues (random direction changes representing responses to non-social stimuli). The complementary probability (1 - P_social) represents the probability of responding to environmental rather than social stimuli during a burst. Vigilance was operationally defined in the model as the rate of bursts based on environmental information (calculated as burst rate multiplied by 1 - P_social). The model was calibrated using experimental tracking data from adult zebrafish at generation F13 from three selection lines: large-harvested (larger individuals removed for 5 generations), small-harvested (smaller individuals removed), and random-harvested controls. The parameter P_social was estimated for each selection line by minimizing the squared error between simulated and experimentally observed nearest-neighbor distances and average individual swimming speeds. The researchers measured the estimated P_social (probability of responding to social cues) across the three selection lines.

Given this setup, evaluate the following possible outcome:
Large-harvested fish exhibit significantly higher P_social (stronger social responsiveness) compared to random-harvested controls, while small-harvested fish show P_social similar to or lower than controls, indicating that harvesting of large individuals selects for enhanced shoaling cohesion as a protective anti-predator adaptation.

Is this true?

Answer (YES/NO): NO